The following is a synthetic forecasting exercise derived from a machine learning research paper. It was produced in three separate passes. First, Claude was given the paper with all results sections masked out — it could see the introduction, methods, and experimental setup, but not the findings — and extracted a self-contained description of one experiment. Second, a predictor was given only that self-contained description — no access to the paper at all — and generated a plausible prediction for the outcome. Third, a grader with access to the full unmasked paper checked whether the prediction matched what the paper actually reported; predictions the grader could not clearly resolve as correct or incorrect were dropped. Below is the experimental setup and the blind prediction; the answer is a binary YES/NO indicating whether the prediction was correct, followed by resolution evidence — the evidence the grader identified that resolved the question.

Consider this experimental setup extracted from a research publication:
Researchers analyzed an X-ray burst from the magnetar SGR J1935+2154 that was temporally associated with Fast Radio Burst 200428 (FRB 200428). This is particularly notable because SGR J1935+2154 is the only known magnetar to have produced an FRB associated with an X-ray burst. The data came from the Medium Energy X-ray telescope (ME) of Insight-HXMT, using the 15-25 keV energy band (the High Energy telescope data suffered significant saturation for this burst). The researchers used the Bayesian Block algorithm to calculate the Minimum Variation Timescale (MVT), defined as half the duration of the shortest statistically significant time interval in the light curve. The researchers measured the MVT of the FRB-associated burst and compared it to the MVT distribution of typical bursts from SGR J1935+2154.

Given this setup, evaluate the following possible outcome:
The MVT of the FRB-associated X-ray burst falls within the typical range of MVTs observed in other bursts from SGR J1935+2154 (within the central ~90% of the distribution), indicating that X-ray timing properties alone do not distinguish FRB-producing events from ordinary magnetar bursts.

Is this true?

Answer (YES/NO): NO